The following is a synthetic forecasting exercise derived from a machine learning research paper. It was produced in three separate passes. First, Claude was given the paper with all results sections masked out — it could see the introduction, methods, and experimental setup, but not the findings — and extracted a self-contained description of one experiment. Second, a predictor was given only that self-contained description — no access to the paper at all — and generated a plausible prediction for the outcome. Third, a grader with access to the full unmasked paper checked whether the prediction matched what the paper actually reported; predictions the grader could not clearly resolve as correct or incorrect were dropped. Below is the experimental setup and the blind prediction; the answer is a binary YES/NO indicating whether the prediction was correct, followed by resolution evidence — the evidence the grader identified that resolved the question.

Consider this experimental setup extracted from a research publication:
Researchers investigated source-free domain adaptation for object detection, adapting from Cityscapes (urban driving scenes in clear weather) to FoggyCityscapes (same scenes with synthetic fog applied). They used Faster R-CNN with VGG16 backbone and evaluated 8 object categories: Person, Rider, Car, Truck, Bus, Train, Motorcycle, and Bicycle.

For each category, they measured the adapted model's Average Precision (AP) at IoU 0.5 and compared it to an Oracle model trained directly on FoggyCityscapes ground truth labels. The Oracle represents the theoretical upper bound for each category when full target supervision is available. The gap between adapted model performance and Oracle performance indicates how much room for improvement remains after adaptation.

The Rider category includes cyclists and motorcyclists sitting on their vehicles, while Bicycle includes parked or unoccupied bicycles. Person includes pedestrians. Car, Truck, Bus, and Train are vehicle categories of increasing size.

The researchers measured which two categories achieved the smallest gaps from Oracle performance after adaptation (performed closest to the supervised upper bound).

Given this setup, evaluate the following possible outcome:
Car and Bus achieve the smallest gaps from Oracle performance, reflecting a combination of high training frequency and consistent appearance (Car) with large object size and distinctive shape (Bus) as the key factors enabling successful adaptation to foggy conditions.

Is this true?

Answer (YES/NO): NO